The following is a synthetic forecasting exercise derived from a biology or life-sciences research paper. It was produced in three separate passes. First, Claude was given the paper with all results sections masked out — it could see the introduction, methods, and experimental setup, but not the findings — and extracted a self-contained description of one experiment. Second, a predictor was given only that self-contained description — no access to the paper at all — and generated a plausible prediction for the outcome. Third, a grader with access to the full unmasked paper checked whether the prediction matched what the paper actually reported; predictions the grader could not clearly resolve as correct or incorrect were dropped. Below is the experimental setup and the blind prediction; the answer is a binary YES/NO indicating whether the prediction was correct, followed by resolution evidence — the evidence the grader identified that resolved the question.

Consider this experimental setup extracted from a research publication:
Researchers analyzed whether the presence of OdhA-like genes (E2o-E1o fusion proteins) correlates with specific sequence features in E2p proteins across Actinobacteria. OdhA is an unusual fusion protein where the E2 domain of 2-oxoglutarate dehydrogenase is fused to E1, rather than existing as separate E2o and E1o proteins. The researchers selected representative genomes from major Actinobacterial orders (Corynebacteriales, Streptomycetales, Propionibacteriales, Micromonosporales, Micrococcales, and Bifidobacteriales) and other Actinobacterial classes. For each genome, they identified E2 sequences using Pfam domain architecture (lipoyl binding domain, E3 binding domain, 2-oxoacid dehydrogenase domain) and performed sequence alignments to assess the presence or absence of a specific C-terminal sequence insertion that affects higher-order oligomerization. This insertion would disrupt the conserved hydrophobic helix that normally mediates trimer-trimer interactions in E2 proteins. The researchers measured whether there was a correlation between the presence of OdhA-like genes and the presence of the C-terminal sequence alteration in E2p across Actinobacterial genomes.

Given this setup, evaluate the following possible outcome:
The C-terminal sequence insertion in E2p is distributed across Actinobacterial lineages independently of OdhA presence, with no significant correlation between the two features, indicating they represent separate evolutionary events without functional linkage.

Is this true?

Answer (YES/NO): NO